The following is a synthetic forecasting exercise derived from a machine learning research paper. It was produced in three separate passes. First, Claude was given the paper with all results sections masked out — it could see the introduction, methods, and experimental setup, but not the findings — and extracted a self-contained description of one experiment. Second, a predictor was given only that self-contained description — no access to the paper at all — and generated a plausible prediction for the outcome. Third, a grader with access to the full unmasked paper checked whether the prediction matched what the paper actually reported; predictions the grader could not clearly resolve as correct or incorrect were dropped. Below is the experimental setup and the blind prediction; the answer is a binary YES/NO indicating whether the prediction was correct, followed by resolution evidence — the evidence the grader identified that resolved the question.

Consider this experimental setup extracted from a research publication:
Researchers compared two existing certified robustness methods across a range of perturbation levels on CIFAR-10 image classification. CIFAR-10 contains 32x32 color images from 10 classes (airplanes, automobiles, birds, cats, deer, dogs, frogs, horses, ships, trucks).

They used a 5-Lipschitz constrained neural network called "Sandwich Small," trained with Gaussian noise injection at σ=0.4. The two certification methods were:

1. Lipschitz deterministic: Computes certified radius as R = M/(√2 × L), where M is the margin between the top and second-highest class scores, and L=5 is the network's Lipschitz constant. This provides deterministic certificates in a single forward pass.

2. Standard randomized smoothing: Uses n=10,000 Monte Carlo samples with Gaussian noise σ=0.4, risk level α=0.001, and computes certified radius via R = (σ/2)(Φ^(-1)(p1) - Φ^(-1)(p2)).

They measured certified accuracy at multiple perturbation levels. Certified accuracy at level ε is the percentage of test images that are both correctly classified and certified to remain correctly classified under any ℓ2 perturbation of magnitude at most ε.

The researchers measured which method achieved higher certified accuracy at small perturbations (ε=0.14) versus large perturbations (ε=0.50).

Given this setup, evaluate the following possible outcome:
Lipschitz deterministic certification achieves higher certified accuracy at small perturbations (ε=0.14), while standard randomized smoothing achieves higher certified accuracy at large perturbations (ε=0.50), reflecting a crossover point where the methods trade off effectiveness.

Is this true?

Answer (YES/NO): NO